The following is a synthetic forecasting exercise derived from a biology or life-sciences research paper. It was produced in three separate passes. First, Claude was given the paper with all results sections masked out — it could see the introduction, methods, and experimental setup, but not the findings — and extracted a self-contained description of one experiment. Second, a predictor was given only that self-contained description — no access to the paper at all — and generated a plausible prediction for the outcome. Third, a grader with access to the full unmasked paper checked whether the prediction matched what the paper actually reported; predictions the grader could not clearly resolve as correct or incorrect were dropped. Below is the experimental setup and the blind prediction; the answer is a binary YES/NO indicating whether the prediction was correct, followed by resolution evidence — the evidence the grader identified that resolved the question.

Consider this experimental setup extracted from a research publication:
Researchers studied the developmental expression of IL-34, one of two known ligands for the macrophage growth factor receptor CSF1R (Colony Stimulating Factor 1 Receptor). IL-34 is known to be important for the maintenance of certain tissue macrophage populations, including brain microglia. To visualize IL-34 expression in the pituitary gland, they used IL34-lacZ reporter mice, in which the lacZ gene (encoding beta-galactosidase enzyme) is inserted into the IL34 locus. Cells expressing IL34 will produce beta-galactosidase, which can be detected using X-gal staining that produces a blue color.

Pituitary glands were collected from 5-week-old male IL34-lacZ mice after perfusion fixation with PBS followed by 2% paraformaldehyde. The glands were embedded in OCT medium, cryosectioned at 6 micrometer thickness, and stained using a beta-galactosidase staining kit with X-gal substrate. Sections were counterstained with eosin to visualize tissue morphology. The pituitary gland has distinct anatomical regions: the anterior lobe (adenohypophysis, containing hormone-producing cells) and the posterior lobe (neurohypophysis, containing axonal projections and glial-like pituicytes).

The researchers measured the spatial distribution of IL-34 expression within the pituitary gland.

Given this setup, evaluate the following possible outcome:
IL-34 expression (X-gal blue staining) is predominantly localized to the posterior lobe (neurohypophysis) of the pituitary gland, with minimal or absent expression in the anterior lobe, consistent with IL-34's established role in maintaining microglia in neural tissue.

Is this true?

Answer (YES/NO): NO